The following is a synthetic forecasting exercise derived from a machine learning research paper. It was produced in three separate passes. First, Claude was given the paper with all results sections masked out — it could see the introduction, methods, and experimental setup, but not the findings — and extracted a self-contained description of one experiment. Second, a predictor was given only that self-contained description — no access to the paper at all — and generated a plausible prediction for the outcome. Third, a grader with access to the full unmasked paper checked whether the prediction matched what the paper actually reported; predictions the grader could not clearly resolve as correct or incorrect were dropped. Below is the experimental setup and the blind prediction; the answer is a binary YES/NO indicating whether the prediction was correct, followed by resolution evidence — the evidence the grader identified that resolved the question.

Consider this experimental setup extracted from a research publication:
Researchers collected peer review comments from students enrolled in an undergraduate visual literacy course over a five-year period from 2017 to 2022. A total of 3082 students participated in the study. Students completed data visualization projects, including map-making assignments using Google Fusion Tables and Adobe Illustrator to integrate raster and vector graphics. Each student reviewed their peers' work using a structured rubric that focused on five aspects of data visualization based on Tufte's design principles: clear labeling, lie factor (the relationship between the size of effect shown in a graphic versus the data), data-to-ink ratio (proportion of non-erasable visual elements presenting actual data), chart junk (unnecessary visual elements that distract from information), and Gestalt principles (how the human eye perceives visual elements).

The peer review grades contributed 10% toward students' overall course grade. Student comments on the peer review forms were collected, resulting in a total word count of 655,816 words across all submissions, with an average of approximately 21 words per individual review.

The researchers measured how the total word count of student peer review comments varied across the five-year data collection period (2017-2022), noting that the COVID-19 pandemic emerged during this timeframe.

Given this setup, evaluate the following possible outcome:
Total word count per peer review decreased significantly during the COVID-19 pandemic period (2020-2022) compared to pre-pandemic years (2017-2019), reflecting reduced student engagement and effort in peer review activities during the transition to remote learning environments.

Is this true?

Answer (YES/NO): NO